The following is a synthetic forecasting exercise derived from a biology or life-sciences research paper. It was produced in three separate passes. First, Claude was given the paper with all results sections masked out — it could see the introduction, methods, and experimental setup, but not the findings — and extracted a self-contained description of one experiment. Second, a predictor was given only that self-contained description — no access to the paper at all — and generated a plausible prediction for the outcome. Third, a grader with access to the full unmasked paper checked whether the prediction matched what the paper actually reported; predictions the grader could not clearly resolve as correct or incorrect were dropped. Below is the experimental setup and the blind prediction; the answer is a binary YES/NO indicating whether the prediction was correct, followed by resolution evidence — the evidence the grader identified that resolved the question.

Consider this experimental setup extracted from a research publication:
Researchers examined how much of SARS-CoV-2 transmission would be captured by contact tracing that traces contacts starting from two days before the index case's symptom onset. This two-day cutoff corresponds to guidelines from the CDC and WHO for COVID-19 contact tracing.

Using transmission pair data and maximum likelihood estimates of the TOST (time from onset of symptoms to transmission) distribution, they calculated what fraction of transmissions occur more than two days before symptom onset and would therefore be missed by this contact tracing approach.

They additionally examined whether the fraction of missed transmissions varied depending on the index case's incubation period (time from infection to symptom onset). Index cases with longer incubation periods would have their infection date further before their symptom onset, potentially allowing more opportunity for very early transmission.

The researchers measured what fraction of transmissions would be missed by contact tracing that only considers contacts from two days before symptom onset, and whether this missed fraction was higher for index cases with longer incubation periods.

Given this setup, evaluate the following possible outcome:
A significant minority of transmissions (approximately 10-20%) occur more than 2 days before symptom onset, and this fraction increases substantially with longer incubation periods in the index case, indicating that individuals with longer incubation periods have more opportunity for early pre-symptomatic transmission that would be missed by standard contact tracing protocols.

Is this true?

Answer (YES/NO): YES